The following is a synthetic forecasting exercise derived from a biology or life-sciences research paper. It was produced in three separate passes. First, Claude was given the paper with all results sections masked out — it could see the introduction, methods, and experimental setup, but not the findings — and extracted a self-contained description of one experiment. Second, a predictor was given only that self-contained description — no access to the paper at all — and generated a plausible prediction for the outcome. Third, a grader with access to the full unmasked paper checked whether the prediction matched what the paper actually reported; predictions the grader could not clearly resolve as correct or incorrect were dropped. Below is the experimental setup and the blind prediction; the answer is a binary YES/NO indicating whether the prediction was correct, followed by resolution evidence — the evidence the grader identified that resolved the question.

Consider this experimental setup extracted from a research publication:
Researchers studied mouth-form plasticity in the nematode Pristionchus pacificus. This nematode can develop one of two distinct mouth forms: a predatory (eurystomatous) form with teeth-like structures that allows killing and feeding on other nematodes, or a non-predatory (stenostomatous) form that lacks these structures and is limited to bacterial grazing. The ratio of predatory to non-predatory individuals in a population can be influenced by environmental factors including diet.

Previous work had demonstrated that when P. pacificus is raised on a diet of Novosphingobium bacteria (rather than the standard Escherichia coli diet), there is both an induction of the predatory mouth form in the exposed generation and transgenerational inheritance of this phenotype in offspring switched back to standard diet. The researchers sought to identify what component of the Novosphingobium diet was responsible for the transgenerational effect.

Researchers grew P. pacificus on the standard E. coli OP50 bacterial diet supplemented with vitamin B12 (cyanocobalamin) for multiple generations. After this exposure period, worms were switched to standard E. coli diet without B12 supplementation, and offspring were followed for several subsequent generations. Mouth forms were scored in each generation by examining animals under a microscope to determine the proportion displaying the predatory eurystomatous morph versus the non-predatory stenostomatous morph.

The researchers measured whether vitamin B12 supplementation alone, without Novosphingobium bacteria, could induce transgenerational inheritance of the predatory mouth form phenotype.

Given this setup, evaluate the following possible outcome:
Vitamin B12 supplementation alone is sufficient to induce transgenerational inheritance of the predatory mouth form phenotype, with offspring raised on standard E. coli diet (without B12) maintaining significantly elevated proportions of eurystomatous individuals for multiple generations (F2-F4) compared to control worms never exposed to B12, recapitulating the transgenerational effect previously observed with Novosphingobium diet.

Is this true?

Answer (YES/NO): YES